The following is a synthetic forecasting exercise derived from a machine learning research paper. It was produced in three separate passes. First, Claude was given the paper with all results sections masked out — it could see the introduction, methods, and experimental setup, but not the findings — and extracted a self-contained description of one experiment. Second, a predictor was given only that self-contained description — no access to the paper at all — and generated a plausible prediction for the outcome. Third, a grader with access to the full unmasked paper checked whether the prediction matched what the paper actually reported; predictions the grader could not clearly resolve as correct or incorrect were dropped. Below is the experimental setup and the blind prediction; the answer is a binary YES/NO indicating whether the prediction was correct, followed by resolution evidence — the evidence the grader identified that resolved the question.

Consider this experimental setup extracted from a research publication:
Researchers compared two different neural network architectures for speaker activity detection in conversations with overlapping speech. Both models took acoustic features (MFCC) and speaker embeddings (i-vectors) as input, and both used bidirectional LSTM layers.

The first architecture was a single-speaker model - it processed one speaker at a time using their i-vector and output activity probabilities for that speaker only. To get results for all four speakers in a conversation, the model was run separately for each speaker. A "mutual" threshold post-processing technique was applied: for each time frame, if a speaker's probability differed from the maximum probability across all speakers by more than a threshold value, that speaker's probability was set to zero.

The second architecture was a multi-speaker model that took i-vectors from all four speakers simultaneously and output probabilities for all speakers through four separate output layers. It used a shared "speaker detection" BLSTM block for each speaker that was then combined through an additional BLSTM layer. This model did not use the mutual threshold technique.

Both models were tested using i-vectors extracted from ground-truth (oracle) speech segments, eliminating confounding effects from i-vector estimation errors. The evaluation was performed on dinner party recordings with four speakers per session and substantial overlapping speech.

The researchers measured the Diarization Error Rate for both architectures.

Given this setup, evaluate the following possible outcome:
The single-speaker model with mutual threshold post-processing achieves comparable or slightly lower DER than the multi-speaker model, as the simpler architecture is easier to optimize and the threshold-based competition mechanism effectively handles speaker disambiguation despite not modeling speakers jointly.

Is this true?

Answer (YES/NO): NO